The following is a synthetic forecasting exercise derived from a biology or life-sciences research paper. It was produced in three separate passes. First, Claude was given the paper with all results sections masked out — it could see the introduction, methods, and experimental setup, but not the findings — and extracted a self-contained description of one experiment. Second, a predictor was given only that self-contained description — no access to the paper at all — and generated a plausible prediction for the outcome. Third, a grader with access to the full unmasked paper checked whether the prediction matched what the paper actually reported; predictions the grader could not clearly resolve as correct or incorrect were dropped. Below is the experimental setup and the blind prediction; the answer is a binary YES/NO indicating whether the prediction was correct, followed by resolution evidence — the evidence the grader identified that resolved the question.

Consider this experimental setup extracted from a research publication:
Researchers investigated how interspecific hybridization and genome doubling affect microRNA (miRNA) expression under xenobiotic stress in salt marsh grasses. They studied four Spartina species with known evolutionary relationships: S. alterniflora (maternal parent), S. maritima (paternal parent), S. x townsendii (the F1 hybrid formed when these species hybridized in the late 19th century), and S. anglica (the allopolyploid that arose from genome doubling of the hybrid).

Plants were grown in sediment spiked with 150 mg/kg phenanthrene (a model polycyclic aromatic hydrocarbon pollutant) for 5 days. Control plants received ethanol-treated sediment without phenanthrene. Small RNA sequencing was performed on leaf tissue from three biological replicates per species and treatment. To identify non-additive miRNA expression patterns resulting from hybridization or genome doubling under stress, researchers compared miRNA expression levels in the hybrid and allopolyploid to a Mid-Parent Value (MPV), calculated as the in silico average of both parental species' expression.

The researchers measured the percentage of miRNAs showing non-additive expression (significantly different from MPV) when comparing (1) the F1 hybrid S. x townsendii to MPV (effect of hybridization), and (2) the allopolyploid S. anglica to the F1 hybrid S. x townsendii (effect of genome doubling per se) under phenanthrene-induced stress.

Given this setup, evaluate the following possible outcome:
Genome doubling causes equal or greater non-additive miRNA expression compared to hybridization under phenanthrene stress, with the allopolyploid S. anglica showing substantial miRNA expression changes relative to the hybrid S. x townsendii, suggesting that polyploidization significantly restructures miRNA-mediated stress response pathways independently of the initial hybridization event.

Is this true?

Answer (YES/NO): NO